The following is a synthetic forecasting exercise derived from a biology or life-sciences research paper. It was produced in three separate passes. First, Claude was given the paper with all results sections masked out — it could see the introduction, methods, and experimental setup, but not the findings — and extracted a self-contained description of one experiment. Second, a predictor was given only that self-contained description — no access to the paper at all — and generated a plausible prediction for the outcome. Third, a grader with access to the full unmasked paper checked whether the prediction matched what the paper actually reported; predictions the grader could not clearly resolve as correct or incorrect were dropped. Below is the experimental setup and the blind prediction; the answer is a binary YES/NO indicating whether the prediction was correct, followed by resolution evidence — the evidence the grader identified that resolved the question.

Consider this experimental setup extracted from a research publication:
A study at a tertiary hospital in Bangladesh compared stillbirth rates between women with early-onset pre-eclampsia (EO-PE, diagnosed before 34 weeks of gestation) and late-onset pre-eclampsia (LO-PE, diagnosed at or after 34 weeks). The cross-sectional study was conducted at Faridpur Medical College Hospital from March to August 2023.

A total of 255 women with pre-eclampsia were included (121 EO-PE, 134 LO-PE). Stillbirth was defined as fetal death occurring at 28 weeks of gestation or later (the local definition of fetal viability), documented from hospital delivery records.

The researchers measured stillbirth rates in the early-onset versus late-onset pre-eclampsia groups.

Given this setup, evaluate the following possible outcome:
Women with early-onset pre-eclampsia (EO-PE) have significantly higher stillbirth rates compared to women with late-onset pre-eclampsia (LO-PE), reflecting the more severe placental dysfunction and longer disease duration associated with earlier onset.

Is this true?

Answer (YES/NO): YES